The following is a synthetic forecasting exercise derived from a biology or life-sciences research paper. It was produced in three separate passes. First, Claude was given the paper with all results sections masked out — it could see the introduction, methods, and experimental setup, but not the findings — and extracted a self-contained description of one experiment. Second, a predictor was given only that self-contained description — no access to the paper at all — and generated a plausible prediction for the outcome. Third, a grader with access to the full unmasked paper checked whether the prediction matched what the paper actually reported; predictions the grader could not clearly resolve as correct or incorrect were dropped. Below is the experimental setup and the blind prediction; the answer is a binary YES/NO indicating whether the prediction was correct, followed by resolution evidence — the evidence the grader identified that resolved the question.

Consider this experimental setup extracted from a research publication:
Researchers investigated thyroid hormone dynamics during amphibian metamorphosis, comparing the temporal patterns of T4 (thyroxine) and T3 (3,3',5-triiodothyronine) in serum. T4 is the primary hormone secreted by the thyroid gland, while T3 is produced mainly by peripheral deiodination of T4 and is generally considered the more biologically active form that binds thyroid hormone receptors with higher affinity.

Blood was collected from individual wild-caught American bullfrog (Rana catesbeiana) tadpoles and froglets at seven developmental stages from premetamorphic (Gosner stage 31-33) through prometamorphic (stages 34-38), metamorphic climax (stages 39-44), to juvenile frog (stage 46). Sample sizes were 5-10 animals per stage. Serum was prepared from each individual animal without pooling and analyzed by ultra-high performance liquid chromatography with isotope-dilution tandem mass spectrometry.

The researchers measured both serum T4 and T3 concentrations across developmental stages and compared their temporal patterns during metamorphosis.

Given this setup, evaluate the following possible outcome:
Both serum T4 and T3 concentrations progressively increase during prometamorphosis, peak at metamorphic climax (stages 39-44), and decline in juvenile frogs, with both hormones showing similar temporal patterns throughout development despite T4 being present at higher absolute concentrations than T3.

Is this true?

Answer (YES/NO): YES